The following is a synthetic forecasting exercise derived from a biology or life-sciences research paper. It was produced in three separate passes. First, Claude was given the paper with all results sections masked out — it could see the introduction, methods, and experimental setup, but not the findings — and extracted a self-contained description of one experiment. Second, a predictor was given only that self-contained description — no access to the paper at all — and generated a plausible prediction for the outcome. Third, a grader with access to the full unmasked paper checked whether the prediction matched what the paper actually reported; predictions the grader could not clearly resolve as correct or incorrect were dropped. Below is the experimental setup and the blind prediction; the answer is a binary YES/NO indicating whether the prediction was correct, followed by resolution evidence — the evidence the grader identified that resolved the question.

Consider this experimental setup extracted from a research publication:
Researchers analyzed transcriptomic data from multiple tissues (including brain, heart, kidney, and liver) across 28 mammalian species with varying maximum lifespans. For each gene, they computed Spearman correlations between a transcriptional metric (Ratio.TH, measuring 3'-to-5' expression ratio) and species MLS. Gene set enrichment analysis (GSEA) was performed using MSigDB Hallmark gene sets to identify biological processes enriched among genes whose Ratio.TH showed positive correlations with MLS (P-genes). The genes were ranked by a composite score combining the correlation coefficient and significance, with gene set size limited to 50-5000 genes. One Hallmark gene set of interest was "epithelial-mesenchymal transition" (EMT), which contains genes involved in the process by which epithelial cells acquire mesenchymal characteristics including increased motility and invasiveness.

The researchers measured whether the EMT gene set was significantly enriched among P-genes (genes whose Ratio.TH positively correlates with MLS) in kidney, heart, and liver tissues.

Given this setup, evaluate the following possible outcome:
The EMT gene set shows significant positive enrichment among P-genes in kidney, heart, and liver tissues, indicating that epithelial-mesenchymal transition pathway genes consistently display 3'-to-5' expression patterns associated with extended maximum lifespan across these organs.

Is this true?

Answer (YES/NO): YES